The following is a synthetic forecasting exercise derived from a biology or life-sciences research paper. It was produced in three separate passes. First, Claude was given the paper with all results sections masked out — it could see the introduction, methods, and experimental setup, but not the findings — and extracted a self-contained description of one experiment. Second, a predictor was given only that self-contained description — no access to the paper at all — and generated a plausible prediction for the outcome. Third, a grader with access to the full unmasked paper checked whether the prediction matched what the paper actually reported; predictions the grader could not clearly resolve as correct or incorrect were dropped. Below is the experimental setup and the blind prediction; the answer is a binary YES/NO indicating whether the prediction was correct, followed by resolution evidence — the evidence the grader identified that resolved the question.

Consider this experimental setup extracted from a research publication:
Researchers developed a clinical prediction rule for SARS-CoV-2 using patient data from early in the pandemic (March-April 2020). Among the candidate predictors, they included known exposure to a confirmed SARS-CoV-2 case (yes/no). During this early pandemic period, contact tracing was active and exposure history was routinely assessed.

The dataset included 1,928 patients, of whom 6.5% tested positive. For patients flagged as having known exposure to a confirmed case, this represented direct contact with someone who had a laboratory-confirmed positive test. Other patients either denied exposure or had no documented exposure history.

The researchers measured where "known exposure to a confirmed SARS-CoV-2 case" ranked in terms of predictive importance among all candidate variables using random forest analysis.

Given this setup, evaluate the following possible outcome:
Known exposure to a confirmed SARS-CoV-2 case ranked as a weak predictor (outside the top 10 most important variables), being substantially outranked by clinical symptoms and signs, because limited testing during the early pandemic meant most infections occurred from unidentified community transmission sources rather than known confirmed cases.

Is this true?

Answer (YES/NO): NO